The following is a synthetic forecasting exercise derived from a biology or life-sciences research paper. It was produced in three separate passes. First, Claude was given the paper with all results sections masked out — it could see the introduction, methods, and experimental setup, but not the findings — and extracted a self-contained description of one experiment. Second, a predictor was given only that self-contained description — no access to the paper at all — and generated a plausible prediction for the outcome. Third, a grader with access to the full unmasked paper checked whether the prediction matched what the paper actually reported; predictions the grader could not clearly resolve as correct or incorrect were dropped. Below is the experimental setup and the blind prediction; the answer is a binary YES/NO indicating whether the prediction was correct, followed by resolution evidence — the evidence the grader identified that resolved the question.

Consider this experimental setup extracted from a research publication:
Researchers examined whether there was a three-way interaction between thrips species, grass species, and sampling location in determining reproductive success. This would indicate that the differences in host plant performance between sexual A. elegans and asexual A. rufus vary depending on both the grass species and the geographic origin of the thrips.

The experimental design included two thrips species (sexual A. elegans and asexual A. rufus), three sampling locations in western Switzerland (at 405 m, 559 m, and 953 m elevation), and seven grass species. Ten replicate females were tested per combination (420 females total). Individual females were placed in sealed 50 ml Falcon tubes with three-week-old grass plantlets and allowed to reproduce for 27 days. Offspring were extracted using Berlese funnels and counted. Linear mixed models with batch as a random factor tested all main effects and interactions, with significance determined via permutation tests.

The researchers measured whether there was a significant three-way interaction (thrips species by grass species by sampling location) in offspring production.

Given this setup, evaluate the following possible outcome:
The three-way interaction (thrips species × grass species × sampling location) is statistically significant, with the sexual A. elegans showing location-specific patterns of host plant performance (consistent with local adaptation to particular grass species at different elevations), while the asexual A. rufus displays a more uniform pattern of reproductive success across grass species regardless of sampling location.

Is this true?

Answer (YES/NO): NO